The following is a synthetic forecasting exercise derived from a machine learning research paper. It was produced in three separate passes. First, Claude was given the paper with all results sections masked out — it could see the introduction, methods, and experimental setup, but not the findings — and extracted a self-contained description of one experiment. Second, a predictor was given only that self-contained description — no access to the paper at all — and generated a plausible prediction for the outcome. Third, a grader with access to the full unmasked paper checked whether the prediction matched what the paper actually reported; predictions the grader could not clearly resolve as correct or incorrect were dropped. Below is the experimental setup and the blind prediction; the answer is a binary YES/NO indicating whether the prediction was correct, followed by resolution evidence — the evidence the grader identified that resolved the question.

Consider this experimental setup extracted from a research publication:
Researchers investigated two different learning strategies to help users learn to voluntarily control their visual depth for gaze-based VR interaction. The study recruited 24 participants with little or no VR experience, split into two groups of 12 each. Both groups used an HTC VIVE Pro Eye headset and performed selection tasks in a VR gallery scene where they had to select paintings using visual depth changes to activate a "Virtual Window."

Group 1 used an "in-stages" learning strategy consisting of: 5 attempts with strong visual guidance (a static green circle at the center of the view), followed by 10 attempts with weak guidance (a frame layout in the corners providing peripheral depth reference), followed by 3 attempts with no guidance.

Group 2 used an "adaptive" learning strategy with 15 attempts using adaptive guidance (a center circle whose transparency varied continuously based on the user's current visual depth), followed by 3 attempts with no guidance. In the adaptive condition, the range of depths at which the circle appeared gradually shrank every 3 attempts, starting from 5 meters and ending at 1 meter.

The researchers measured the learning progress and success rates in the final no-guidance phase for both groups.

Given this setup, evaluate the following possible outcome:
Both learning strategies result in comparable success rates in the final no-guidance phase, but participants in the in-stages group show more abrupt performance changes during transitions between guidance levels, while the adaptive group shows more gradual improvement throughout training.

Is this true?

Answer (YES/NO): NO